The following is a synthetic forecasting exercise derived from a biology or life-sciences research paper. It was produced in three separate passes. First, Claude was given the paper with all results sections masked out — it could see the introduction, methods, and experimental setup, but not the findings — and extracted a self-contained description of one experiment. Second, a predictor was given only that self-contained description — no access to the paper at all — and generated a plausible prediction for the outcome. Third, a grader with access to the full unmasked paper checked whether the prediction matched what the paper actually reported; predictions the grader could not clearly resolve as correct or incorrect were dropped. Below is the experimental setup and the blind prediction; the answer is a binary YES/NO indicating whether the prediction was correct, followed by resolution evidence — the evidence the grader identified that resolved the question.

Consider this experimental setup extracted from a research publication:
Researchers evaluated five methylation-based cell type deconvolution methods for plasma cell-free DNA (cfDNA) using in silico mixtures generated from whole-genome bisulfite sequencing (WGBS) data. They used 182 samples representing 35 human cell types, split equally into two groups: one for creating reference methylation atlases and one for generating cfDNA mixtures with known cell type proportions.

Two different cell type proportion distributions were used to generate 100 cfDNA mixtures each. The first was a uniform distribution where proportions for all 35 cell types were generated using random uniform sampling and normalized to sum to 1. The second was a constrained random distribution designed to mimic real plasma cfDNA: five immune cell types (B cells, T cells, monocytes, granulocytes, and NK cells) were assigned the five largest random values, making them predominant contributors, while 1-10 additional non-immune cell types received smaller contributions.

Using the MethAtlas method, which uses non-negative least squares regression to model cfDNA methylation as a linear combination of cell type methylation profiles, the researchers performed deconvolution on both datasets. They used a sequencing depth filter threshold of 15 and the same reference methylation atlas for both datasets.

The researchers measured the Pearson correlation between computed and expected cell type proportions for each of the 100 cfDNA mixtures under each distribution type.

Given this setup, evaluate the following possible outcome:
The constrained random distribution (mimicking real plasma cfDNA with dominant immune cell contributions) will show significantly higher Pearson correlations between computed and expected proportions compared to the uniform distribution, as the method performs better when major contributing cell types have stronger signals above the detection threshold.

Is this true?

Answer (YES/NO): YES